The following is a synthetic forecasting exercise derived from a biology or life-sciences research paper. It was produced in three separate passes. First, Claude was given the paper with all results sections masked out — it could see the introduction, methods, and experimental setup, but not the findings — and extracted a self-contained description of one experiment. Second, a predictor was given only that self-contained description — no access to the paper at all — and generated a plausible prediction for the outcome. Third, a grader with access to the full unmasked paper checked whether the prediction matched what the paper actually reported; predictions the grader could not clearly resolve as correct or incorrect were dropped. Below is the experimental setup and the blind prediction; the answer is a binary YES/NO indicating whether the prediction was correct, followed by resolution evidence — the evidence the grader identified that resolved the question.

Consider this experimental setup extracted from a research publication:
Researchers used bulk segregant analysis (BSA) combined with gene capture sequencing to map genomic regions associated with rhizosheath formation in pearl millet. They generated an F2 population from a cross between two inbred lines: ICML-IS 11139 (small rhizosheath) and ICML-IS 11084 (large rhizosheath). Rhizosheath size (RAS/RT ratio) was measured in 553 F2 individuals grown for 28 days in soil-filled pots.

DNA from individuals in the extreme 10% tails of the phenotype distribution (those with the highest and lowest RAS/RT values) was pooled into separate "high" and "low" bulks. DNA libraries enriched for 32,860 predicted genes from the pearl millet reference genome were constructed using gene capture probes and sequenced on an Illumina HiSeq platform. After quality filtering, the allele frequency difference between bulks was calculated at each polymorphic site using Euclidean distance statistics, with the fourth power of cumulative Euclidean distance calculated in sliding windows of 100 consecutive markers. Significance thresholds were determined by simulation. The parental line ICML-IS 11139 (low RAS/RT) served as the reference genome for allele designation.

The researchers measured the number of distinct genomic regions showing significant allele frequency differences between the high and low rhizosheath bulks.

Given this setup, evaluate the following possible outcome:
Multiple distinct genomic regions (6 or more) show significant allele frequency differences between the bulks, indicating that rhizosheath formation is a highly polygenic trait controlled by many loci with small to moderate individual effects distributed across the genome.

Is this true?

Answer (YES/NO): NO